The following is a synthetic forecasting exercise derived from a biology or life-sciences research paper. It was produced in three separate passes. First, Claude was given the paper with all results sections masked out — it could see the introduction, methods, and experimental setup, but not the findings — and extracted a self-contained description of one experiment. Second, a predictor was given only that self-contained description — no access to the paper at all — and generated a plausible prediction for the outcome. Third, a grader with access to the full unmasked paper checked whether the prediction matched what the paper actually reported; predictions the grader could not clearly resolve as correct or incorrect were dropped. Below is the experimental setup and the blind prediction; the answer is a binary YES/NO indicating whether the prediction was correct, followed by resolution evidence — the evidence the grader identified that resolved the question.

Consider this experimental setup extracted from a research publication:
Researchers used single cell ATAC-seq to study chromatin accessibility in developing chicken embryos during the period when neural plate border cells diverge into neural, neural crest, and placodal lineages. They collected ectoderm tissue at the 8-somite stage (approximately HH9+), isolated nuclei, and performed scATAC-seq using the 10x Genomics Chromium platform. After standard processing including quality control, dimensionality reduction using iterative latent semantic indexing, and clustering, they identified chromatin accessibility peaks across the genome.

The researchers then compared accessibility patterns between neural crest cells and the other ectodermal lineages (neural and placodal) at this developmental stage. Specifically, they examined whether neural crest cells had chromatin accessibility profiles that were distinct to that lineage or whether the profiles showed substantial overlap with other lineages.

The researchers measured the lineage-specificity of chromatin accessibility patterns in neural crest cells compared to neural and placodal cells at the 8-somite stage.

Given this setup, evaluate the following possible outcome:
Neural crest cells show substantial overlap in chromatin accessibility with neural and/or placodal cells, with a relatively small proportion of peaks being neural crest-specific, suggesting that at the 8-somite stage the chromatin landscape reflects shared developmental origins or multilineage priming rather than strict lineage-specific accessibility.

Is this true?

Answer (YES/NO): YES